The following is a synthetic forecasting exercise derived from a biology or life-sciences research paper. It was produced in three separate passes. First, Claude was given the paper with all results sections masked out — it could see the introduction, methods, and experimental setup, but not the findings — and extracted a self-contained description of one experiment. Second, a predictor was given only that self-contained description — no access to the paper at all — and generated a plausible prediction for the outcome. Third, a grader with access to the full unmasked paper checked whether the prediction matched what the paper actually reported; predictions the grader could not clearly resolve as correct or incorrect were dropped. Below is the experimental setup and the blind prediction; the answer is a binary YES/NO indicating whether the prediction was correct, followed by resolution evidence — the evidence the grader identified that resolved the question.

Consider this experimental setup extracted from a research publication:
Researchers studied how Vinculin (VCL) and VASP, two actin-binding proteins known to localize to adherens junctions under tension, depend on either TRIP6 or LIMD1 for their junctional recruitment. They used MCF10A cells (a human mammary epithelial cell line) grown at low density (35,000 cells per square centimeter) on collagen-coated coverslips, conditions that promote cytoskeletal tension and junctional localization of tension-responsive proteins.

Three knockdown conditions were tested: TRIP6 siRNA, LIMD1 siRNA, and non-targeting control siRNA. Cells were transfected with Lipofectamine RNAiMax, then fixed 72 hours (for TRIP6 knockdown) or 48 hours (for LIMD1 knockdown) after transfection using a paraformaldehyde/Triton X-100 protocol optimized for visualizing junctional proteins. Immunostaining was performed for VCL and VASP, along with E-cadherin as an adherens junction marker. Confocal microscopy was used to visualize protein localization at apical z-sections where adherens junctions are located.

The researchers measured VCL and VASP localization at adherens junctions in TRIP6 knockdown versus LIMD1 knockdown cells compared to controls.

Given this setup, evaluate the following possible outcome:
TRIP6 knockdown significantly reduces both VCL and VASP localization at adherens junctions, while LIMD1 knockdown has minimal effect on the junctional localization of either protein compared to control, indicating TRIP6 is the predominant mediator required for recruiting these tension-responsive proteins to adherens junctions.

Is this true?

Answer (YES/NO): YES